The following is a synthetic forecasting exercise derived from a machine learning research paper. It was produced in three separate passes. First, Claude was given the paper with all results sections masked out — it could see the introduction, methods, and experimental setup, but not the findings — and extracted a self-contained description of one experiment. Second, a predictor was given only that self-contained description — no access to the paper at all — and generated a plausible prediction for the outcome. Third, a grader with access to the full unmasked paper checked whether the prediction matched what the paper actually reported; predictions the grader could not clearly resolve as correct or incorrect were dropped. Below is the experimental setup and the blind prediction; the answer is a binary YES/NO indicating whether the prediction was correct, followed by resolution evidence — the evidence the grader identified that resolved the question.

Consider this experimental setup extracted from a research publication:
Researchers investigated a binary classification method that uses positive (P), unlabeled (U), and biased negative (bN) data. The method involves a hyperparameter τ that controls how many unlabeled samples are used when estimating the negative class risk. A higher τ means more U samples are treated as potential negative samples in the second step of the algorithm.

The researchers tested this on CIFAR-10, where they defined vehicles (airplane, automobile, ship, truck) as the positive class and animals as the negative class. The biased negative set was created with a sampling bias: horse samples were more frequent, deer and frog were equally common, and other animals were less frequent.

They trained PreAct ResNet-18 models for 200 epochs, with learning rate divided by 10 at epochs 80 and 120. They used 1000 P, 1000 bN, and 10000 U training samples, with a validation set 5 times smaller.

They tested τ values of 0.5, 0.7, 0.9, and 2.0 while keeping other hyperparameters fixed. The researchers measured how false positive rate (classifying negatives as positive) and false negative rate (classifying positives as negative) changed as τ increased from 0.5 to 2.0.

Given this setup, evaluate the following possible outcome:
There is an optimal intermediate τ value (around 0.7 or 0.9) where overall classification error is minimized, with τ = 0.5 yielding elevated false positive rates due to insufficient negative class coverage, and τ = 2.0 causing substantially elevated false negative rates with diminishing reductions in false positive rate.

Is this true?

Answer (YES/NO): NO